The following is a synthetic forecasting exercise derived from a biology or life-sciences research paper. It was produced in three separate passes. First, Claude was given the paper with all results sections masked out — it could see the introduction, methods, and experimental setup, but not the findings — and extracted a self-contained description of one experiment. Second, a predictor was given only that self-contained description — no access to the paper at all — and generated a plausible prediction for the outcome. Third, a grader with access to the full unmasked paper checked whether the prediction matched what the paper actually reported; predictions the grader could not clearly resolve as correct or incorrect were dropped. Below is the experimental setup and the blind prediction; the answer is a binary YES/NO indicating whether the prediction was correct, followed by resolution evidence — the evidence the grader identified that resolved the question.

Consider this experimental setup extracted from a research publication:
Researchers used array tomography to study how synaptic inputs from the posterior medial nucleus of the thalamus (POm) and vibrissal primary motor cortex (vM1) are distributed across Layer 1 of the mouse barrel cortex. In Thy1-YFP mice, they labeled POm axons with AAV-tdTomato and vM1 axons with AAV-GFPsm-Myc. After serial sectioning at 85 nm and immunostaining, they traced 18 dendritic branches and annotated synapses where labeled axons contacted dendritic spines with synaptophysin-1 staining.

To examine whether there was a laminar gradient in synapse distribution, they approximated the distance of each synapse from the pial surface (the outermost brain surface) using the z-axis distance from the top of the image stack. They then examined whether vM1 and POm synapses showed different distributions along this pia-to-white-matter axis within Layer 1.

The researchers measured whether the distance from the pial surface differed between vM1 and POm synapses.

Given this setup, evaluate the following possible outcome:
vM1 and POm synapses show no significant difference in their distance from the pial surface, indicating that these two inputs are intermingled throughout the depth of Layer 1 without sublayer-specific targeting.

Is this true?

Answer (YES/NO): YES